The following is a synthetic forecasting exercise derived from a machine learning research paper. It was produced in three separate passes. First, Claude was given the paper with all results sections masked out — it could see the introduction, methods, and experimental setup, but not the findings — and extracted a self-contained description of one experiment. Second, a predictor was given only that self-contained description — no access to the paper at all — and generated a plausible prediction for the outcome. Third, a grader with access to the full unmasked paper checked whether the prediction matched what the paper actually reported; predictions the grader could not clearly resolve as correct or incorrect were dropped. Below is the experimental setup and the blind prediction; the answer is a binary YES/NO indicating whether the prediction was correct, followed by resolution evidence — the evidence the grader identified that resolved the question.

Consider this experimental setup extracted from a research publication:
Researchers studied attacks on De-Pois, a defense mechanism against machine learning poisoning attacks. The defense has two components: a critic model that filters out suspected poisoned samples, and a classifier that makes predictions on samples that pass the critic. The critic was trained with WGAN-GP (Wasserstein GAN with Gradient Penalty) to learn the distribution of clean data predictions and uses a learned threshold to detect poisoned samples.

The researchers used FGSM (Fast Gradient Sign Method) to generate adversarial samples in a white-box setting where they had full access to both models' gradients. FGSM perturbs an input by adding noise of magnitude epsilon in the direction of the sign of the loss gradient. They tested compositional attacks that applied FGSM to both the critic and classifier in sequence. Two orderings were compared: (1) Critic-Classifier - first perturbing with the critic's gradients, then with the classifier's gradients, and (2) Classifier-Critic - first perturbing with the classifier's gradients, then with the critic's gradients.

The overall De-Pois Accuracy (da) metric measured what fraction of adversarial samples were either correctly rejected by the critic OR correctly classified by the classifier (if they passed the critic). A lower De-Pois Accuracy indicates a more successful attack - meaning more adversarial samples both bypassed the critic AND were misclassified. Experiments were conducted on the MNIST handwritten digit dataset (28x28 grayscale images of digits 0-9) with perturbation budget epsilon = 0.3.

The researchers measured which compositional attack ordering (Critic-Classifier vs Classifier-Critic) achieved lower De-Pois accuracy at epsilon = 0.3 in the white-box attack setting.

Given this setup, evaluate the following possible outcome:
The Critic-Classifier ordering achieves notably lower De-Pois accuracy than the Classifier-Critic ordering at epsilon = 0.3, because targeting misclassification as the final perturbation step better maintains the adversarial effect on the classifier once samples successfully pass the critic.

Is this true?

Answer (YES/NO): YES